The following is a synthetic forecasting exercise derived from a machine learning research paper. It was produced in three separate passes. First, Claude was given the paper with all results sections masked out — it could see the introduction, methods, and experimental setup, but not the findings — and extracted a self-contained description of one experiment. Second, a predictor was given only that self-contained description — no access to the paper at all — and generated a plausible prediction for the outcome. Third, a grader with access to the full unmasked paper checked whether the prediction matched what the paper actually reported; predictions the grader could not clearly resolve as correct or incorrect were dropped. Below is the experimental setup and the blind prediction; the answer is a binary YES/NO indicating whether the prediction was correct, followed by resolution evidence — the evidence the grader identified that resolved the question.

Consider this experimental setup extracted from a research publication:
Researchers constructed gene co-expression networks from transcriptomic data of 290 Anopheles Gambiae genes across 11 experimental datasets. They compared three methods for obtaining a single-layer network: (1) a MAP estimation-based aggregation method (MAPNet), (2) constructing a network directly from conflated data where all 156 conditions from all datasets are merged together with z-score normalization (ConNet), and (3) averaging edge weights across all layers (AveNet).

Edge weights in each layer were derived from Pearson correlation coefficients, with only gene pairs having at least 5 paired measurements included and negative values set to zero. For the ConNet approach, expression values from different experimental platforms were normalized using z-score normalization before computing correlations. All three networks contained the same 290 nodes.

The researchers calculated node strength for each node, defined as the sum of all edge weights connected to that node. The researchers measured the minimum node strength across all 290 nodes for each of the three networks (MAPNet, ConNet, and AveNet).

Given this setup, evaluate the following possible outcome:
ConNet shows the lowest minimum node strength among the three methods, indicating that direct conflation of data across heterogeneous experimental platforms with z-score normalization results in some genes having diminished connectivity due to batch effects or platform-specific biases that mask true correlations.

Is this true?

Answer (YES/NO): NO